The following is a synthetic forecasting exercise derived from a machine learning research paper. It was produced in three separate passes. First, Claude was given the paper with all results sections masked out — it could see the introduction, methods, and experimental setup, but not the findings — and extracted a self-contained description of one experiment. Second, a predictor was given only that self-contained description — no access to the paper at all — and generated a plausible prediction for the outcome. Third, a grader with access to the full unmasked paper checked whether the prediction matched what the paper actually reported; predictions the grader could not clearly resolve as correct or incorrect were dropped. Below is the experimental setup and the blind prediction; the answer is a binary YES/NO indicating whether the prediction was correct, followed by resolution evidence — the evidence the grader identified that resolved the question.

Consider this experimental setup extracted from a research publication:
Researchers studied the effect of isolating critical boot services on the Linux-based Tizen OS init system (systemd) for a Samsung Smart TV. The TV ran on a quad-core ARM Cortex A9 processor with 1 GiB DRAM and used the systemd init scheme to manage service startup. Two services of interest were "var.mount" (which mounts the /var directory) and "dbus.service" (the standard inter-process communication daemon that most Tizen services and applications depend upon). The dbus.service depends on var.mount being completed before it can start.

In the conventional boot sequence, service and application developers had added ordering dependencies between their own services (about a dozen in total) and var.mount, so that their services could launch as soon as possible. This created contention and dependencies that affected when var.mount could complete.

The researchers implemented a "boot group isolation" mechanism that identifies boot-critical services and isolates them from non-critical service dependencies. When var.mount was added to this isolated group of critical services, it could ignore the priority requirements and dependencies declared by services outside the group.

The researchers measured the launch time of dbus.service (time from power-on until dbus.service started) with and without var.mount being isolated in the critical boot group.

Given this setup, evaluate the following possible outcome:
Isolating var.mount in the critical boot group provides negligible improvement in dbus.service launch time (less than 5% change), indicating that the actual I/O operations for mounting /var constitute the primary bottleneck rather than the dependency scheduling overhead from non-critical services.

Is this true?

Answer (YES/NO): NO